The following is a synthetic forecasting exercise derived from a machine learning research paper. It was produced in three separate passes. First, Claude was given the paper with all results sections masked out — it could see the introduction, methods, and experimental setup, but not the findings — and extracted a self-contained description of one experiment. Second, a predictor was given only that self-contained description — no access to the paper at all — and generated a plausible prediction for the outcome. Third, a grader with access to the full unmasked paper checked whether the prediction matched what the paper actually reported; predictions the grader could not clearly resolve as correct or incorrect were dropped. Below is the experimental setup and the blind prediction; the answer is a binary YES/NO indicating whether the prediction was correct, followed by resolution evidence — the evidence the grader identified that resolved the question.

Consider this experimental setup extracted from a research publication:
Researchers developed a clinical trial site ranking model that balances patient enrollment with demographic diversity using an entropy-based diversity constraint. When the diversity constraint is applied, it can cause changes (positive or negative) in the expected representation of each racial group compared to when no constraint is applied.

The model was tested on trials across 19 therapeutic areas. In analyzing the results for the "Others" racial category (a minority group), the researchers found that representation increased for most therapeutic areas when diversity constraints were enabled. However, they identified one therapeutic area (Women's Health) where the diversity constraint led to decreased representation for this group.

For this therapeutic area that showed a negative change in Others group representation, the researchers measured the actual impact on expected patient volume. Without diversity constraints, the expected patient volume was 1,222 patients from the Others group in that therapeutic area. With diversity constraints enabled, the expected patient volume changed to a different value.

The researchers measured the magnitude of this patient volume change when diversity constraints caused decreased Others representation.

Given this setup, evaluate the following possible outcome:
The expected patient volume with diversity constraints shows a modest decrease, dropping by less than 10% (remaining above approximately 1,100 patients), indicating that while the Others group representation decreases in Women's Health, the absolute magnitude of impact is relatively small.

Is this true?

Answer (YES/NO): YES